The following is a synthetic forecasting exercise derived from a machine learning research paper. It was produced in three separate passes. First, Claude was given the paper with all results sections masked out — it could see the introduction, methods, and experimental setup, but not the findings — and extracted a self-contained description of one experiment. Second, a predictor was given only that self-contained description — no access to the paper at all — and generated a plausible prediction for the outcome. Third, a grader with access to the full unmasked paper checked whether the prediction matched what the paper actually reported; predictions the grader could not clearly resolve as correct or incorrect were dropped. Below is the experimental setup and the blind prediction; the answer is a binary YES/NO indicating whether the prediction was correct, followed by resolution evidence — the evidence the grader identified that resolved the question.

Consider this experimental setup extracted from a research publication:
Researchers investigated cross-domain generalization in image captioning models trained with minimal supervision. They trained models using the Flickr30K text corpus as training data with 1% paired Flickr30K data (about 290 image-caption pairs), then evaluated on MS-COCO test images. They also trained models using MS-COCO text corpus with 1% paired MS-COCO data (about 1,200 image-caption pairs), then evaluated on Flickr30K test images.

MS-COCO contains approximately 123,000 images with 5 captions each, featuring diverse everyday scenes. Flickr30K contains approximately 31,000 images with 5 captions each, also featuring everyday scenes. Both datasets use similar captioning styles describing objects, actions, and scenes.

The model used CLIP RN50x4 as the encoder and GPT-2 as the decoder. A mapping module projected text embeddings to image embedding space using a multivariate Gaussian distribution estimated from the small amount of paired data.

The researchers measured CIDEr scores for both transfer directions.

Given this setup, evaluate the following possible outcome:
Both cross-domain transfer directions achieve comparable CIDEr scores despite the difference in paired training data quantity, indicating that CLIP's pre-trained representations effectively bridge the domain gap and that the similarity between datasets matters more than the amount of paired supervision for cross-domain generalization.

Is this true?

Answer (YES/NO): NO